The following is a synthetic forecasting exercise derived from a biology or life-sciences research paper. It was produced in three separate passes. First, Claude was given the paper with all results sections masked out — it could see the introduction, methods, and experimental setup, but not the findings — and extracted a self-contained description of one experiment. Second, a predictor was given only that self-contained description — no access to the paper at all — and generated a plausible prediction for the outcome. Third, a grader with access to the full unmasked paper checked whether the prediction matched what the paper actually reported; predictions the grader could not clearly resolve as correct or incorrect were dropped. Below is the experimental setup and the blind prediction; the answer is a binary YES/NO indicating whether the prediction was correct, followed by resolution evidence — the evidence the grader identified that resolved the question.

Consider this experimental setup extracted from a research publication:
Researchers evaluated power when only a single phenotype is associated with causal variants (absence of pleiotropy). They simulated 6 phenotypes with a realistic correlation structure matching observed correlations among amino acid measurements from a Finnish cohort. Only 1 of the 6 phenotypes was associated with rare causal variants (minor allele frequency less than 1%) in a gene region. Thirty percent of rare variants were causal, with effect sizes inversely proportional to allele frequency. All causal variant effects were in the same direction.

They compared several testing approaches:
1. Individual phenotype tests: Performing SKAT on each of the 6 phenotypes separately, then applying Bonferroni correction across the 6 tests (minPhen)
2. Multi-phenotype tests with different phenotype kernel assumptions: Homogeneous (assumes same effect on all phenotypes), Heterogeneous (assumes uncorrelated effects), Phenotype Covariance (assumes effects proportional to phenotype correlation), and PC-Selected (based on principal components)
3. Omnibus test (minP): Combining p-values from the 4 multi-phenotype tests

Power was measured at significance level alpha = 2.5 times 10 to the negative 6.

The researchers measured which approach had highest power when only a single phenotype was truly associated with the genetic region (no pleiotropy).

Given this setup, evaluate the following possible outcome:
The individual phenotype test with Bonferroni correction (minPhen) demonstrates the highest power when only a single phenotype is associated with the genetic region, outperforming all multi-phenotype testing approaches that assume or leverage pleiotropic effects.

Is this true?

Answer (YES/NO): NO